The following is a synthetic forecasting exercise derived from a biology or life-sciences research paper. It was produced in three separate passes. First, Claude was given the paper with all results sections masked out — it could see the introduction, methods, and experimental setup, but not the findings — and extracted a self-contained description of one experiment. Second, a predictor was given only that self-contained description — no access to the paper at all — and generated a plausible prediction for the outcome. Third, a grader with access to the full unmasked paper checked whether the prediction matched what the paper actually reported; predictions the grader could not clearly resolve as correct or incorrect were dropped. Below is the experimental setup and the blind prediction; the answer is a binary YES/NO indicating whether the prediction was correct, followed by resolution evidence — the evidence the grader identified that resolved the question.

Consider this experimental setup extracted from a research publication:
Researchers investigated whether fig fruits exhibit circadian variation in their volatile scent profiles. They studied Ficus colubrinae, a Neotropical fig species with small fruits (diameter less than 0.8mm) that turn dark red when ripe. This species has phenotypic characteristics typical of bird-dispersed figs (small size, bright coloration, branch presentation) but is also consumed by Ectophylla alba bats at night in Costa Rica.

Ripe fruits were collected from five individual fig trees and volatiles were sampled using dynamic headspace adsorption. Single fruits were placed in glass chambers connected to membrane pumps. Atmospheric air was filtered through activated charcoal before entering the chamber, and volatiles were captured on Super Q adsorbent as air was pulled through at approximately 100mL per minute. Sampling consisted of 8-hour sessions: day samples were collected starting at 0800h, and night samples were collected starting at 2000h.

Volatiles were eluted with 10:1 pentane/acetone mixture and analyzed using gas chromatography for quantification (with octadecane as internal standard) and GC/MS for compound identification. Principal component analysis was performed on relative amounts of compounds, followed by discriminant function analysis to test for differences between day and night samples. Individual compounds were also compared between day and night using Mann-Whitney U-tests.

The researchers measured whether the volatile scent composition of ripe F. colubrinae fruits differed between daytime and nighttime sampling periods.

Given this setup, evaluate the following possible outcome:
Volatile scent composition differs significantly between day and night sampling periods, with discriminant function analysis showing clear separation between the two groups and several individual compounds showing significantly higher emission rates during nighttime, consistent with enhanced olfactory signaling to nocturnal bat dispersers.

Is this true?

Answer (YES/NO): NO